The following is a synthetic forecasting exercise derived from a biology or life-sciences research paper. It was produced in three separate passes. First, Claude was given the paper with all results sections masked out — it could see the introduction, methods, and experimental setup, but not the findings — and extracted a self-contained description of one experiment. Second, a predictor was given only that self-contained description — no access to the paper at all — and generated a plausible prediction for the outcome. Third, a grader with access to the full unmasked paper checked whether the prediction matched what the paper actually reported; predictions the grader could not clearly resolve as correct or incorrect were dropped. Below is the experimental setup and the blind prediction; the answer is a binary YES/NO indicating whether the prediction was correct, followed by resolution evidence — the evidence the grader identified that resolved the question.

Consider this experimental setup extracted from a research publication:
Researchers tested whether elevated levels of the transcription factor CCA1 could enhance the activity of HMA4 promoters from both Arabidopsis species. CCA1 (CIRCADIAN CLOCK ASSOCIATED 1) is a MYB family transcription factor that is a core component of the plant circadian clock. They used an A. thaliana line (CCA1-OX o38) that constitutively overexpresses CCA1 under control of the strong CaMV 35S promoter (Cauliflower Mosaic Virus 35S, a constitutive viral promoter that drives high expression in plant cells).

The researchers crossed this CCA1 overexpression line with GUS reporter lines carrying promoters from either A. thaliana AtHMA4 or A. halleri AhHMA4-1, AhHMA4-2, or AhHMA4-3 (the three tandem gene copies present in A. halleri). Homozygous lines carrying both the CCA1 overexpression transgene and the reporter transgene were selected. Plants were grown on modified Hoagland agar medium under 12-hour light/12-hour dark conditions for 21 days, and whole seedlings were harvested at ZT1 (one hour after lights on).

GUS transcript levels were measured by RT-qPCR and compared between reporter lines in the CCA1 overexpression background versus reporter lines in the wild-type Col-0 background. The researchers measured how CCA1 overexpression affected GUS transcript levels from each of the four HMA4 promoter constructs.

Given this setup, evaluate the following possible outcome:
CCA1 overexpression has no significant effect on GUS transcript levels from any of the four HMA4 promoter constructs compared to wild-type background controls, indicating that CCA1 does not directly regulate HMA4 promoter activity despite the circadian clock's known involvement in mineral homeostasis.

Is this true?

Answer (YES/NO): NO